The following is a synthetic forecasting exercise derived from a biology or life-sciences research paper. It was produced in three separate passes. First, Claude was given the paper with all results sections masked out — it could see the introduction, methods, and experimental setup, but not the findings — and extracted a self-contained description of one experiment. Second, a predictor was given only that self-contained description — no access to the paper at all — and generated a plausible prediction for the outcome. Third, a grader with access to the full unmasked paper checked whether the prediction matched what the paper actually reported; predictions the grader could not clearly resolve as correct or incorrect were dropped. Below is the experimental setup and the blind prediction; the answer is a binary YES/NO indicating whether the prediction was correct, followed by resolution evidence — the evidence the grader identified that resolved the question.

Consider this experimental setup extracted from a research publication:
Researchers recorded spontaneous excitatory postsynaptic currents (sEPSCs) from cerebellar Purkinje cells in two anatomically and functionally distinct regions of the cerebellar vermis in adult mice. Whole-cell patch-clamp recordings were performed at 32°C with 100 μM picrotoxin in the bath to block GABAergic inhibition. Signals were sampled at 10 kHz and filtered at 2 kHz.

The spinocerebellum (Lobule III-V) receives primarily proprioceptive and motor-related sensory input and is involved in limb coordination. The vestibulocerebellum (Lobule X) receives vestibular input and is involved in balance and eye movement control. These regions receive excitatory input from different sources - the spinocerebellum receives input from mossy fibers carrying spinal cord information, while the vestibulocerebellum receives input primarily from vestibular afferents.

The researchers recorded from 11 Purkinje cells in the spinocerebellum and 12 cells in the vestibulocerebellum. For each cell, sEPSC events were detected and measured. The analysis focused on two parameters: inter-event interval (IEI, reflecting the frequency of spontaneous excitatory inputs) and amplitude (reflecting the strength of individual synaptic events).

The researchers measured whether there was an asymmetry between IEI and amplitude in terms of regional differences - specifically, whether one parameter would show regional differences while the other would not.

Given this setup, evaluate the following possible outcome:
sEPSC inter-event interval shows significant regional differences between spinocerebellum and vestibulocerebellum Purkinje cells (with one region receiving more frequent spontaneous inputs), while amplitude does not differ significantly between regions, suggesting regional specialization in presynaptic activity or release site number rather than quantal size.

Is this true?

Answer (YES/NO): YES